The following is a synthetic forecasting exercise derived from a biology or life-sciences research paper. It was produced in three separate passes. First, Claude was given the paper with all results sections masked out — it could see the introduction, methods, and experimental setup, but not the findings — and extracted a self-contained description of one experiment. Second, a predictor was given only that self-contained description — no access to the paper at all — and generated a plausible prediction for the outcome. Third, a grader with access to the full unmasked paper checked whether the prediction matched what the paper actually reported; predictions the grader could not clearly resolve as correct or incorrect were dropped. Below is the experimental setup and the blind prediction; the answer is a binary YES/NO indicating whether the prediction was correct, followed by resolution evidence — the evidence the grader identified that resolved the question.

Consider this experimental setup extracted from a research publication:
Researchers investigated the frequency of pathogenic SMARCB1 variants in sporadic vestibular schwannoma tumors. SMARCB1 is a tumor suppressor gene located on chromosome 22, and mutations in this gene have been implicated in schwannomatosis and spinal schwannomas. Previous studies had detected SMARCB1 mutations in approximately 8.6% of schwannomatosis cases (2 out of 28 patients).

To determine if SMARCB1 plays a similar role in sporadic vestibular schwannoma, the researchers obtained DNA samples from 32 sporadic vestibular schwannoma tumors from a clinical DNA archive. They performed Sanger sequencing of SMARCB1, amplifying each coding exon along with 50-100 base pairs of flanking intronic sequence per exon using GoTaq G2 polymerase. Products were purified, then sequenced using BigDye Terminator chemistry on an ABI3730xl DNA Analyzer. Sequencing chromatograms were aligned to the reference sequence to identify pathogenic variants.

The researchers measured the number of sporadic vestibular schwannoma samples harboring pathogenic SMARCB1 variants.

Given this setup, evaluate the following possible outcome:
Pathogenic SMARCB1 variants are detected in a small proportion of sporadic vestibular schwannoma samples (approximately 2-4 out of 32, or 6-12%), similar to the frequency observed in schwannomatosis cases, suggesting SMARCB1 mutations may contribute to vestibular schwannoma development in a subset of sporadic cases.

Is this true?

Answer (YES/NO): NO